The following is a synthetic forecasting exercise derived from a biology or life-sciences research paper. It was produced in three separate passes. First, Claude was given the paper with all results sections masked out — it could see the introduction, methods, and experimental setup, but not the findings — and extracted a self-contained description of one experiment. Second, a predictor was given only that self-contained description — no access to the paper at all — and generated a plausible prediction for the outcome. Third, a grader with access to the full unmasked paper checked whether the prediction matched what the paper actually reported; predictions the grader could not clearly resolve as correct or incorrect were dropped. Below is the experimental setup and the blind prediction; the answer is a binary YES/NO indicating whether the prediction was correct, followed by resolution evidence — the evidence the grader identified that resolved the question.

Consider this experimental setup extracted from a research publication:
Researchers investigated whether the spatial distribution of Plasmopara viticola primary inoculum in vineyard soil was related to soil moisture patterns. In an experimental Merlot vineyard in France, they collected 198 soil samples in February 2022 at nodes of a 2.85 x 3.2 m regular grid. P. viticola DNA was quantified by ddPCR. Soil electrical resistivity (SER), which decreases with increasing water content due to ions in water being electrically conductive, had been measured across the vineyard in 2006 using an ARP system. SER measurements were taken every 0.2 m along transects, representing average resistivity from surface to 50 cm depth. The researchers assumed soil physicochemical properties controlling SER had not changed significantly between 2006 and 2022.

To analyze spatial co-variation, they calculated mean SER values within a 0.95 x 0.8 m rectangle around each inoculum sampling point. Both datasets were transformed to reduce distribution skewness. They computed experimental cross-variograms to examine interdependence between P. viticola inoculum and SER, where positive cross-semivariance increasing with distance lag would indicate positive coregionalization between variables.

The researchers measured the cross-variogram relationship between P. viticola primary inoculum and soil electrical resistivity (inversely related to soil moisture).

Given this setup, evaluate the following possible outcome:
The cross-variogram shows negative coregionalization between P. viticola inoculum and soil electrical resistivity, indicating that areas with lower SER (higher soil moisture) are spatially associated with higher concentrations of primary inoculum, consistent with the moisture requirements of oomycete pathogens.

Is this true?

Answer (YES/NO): YES